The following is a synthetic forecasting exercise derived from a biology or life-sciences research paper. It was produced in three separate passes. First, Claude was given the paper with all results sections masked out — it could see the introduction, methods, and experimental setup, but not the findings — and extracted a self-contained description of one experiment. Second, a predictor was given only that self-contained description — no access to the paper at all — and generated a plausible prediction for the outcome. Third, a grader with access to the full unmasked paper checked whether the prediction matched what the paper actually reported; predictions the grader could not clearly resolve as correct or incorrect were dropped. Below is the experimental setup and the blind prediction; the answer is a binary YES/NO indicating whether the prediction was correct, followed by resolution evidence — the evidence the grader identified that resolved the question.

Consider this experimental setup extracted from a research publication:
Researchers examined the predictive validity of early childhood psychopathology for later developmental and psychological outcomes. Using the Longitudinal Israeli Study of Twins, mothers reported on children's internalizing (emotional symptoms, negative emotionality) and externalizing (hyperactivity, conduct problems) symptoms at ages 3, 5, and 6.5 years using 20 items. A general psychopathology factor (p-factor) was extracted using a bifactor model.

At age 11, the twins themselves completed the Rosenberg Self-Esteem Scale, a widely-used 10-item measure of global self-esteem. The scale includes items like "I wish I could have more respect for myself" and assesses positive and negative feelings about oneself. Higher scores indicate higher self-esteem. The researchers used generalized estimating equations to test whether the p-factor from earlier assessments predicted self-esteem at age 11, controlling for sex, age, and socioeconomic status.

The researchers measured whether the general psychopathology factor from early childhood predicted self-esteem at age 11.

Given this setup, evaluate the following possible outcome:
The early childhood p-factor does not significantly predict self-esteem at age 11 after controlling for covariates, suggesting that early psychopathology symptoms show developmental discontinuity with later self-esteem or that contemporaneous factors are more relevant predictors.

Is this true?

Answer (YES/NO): NO